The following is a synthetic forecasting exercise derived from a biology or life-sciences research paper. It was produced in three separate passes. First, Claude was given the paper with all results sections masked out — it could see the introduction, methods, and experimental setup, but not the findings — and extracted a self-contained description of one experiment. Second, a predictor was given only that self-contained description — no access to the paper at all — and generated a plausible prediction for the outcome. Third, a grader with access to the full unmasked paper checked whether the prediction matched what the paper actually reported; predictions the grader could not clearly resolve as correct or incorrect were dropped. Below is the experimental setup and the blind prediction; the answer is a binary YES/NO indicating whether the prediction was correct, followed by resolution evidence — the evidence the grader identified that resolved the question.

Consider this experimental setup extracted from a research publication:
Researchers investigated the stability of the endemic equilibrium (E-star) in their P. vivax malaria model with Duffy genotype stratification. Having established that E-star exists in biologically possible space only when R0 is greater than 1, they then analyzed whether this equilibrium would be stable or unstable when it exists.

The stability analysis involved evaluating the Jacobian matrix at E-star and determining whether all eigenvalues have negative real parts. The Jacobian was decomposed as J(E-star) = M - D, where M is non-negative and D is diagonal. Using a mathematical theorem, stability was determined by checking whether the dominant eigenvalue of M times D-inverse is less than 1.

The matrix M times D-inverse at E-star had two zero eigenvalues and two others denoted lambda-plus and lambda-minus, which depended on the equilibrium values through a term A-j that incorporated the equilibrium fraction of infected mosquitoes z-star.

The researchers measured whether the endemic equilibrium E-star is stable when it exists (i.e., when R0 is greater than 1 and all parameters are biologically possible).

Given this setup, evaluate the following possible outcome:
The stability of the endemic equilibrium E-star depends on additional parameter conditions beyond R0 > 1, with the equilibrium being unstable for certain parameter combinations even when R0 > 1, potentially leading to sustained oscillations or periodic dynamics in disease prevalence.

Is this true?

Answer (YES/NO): NO